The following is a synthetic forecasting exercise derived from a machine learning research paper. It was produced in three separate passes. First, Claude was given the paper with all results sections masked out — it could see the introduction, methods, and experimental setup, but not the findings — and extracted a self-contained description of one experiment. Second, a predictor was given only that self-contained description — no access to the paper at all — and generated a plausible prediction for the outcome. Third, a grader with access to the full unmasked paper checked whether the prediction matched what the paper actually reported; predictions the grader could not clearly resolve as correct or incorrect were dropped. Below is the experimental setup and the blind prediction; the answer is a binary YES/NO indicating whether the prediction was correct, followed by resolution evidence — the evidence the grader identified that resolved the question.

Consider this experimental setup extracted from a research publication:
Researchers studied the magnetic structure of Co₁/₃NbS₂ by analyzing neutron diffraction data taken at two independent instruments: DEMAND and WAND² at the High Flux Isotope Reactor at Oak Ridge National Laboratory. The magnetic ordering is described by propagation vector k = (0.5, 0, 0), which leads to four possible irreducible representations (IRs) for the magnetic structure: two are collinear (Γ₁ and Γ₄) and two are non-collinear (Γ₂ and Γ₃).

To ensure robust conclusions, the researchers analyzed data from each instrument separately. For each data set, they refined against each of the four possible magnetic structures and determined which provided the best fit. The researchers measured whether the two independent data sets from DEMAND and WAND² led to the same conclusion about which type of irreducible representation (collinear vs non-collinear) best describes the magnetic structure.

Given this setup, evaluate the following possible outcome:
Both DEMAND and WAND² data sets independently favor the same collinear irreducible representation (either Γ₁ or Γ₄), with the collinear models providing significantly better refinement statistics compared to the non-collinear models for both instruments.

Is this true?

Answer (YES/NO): NO